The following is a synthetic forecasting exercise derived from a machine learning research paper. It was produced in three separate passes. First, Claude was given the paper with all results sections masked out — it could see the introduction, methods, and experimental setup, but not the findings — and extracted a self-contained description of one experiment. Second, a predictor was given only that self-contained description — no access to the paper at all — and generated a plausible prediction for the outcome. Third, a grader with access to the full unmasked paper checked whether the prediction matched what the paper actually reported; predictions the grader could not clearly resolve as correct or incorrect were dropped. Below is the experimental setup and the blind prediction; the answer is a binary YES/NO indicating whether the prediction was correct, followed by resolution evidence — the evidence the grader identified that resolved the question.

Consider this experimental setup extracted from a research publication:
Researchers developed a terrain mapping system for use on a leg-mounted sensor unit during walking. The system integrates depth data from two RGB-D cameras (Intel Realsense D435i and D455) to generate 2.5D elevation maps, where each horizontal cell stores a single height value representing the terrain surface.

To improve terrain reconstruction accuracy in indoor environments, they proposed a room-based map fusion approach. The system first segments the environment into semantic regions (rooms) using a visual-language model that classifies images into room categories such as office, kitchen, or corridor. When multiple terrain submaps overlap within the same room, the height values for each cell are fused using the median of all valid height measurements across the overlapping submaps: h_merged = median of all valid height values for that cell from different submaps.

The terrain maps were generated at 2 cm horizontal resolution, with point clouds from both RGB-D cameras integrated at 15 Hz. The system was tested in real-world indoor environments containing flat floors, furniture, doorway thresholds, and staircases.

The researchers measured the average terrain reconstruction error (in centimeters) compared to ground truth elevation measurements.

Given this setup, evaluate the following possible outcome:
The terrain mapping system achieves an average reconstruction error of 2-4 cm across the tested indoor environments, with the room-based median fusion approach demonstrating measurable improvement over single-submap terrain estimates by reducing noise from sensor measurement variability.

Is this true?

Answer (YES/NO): NO